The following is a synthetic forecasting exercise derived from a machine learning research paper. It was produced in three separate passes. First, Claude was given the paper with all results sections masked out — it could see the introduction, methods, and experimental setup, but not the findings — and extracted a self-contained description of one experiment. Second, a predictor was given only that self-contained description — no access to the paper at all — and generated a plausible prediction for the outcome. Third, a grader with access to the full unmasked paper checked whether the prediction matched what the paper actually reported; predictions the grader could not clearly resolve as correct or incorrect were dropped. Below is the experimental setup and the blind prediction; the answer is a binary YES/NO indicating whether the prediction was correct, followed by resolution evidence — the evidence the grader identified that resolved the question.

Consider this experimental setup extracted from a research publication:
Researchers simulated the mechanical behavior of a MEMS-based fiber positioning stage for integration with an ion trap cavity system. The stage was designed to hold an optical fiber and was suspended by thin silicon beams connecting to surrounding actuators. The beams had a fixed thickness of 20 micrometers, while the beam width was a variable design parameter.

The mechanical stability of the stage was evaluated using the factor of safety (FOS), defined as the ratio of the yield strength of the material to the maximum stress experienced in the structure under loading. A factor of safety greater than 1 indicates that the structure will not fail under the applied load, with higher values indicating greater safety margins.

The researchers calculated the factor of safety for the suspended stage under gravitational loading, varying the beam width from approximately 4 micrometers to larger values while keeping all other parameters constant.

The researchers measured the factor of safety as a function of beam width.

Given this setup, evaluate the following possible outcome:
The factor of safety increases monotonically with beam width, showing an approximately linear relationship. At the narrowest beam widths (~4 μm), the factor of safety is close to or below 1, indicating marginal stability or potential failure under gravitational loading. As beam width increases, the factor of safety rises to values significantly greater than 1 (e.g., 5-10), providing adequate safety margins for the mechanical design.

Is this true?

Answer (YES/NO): NO